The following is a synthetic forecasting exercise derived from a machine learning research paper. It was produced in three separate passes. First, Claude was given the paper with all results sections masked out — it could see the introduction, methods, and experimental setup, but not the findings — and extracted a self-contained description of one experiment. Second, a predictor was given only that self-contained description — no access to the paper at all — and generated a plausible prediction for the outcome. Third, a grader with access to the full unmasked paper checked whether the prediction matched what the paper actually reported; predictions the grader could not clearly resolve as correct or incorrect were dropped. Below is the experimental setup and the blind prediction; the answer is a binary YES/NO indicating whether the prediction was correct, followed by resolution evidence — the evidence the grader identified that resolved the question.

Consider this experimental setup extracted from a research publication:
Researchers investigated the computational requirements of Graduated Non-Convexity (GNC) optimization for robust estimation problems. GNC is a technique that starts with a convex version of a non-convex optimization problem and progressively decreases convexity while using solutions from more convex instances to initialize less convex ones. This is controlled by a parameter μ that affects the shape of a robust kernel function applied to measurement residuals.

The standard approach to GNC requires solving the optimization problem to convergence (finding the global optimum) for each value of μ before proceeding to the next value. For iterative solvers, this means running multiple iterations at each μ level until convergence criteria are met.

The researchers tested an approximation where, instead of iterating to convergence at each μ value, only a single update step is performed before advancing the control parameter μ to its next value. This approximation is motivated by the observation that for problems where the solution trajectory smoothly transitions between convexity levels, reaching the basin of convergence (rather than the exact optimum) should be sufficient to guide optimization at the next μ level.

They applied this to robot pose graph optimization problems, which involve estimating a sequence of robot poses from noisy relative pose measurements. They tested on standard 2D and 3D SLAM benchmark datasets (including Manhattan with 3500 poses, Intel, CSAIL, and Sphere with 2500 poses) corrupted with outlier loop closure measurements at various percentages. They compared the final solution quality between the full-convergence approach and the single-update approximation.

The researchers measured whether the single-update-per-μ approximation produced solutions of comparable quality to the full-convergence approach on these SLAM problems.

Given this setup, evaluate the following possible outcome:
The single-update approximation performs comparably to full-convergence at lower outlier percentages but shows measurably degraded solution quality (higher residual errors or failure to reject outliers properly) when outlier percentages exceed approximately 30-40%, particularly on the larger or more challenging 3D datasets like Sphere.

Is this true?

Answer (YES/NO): NO